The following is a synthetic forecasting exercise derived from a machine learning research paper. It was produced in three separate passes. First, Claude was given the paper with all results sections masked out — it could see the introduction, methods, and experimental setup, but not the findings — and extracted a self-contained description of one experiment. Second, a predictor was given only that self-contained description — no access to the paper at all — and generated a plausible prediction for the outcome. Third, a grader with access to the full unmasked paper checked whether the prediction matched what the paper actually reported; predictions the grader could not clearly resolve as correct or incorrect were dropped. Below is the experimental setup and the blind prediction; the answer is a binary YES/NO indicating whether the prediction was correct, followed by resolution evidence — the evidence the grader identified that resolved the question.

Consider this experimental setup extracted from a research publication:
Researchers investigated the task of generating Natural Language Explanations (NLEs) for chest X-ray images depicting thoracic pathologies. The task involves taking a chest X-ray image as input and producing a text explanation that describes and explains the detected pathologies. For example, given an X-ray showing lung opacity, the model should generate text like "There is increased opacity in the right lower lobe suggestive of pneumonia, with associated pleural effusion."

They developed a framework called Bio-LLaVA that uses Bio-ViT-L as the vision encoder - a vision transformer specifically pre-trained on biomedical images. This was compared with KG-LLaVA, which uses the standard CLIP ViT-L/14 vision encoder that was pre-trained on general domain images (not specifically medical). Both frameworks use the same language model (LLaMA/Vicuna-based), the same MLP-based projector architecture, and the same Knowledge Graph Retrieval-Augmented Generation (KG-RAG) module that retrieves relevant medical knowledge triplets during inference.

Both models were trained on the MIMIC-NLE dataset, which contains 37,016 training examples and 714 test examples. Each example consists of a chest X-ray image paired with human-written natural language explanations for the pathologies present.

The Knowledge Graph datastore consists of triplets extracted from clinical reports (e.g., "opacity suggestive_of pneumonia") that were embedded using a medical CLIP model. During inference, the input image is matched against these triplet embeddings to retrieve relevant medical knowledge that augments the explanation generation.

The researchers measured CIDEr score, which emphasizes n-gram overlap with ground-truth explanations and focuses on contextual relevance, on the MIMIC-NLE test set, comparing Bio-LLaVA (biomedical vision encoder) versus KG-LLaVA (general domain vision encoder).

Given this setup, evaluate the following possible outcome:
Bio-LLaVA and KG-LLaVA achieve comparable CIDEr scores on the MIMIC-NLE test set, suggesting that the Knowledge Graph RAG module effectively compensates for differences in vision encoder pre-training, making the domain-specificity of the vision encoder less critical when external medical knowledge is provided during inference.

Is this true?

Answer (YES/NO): NO